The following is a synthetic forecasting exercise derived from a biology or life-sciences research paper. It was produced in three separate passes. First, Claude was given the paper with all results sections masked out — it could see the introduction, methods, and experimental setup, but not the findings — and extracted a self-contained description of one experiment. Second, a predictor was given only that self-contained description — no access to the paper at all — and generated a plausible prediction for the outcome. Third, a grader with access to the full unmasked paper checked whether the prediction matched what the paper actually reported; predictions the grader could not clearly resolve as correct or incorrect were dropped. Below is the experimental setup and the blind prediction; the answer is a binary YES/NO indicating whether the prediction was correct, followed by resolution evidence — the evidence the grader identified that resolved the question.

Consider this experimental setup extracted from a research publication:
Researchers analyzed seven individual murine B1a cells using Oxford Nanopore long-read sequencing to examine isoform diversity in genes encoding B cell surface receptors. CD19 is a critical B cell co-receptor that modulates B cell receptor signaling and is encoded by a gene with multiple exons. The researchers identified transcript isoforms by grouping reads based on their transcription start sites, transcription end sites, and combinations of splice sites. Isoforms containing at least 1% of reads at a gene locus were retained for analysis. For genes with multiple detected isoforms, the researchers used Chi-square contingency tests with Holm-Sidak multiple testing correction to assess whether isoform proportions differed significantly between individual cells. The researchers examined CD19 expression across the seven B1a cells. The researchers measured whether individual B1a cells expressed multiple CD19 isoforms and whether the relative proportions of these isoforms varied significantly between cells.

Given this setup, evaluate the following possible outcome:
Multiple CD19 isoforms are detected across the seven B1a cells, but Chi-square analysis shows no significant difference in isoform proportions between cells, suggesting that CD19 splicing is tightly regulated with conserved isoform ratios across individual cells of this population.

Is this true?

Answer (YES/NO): NO